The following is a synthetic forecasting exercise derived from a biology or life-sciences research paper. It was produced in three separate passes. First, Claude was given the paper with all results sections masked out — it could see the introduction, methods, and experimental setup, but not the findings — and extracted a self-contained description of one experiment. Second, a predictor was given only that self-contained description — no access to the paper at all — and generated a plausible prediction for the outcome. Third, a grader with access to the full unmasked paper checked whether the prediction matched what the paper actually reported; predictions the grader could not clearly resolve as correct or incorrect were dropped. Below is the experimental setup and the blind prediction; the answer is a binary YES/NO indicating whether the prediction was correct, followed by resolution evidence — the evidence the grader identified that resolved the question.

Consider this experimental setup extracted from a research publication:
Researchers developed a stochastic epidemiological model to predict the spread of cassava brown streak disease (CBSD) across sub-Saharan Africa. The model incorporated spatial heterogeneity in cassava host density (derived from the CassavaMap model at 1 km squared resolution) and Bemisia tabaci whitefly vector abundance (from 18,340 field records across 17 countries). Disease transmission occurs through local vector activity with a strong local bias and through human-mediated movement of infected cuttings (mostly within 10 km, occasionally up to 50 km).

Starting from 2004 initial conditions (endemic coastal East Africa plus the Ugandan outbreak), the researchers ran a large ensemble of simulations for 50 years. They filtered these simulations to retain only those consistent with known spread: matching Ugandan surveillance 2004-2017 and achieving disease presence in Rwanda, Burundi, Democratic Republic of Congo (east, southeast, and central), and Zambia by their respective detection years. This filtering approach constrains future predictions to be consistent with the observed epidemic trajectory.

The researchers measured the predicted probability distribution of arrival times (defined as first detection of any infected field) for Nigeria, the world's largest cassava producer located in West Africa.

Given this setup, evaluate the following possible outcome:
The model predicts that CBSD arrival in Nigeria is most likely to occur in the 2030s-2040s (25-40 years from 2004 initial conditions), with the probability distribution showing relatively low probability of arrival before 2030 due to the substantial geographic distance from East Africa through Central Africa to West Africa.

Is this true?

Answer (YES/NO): NO